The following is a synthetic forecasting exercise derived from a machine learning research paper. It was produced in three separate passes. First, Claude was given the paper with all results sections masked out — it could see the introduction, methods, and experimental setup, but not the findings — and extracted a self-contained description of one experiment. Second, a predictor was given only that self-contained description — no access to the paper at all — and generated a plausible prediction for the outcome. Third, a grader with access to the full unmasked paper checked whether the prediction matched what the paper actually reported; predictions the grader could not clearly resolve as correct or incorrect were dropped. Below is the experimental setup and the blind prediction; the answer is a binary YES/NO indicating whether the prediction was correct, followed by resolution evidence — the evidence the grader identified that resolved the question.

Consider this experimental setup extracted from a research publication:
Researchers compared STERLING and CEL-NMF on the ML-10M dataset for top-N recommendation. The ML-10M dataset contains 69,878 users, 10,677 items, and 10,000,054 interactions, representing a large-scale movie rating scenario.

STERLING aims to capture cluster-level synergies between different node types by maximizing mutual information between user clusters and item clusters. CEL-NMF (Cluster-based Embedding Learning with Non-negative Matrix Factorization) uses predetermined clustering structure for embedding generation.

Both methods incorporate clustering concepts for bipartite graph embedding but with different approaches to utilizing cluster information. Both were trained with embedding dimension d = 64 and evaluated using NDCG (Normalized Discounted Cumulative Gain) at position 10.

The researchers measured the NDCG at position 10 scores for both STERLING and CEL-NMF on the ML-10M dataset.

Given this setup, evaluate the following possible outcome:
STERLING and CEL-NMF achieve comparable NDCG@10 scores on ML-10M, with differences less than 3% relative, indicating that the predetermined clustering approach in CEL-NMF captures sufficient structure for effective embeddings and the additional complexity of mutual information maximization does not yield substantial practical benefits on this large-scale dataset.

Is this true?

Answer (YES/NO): NO